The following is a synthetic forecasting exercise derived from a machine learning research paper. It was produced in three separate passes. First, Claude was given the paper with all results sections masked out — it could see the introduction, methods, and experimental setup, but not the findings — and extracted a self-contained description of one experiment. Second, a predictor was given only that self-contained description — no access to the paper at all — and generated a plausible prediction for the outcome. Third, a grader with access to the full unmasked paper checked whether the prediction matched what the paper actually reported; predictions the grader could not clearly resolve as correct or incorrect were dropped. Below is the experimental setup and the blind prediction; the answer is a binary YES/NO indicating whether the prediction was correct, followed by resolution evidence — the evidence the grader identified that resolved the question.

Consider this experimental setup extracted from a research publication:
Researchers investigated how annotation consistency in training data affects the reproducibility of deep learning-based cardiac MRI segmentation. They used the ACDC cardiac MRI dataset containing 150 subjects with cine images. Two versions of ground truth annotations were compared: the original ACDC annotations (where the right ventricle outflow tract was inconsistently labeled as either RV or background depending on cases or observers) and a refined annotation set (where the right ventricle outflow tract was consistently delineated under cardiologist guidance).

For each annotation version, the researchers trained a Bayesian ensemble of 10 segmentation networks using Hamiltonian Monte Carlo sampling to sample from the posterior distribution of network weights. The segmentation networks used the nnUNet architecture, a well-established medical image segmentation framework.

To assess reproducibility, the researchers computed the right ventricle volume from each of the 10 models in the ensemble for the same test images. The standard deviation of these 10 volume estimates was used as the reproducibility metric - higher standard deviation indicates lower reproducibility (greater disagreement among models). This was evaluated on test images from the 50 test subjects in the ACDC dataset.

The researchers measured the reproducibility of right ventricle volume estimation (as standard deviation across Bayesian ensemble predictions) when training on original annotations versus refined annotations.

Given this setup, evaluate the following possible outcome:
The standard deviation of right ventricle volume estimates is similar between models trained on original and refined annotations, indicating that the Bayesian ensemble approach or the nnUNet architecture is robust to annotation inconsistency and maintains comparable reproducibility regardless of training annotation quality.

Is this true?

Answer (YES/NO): NO